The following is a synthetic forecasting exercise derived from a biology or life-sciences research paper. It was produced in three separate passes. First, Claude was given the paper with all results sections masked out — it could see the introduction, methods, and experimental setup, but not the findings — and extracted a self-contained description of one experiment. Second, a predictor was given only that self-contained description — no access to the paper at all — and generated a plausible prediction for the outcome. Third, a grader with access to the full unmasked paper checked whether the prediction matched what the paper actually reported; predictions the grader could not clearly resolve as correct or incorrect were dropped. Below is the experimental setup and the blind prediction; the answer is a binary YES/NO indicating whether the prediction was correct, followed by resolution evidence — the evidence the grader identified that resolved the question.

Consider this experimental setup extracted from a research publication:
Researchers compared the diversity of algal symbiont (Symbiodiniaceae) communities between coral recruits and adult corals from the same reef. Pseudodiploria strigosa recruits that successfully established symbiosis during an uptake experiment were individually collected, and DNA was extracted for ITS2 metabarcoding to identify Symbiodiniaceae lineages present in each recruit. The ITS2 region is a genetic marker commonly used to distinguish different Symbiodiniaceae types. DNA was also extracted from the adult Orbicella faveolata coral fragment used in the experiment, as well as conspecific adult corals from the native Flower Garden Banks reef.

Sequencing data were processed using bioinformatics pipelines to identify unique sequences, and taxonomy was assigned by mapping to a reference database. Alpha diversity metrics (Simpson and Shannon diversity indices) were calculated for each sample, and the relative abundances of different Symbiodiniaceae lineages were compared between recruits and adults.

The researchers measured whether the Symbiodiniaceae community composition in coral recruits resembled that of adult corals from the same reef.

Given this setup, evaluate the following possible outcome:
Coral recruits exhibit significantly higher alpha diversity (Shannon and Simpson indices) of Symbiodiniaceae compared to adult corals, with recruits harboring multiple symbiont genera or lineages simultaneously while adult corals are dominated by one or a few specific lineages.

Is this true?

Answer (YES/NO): YES